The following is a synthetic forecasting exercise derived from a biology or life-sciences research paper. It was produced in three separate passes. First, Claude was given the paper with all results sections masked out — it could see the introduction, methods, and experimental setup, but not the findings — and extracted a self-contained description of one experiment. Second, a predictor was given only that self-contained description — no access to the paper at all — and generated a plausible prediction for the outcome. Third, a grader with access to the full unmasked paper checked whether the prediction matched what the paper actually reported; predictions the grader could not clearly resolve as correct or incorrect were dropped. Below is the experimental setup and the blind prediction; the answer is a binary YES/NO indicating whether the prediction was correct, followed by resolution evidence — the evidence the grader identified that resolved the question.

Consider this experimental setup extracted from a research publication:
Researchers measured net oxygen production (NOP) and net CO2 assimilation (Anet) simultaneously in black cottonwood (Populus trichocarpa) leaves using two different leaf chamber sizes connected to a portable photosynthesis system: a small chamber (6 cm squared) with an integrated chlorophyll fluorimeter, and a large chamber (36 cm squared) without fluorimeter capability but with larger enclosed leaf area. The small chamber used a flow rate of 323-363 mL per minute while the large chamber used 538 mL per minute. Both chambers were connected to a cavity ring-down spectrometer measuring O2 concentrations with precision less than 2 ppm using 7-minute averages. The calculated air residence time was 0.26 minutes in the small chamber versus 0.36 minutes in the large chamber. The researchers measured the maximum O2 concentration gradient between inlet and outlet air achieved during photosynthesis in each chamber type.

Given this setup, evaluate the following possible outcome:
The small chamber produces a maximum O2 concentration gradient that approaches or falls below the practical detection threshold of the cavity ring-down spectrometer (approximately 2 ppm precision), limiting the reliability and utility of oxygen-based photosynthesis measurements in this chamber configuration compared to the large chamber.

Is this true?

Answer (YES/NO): NO